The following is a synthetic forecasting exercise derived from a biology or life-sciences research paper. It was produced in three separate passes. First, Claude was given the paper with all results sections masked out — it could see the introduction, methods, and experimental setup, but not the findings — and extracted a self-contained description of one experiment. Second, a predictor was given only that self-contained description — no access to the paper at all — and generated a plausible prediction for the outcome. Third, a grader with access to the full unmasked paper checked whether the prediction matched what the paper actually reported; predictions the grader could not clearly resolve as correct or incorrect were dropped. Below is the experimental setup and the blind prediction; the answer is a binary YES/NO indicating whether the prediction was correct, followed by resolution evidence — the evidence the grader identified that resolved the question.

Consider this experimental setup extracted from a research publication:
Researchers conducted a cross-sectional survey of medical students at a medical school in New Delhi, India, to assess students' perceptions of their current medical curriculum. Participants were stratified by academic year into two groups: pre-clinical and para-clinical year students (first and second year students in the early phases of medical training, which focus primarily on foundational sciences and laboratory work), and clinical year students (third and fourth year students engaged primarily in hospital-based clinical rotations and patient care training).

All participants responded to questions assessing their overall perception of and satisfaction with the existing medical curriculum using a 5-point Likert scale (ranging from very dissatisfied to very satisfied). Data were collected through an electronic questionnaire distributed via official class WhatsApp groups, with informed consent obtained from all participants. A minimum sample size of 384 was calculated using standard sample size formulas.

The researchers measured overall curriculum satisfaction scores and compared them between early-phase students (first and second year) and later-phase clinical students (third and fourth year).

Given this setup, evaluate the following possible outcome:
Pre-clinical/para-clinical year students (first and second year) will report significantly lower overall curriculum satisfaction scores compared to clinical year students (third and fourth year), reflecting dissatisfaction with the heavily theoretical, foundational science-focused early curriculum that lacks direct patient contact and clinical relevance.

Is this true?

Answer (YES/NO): YES